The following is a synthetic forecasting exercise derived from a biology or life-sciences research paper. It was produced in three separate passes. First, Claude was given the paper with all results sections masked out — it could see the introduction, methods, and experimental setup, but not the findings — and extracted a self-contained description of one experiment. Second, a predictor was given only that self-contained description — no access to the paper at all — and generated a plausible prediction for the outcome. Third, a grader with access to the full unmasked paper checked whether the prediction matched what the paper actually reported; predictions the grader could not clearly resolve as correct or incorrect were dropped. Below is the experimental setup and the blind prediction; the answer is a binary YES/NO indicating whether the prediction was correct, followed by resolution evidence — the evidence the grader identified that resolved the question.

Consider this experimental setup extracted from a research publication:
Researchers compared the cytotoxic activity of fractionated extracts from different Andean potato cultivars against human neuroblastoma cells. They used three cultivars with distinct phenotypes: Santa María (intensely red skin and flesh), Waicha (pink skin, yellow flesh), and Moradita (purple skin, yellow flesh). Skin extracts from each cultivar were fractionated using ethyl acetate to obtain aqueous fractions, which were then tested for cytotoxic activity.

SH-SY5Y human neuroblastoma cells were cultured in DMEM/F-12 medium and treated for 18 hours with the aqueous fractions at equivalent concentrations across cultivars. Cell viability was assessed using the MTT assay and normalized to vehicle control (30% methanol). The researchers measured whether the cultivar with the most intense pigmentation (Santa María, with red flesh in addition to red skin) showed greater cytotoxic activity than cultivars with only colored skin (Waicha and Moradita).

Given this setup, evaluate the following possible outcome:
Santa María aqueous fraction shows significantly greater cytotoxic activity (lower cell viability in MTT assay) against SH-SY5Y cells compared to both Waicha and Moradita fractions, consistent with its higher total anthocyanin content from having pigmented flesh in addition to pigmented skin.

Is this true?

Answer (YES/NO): NO